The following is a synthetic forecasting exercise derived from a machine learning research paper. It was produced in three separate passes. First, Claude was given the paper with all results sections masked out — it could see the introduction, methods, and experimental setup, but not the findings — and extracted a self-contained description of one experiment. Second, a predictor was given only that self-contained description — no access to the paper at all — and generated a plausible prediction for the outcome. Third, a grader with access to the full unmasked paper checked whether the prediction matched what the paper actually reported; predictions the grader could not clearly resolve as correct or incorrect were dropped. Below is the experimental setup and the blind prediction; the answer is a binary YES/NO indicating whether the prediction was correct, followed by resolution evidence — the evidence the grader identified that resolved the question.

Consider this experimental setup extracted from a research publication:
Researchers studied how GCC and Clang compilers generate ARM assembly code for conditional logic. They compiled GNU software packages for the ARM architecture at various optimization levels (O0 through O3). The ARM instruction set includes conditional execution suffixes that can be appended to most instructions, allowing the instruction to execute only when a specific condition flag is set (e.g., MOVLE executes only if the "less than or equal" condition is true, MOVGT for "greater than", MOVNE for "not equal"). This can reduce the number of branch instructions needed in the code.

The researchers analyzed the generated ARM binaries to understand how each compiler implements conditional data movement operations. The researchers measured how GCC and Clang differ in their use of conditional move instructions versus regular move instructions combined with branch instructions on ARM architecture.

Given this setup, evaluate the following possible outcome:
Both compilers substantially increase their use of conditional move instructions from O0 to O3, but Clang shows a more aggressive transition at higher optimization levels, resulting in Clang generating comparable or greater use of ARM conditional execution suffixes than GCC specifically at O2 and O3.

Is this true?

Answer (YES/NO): NO